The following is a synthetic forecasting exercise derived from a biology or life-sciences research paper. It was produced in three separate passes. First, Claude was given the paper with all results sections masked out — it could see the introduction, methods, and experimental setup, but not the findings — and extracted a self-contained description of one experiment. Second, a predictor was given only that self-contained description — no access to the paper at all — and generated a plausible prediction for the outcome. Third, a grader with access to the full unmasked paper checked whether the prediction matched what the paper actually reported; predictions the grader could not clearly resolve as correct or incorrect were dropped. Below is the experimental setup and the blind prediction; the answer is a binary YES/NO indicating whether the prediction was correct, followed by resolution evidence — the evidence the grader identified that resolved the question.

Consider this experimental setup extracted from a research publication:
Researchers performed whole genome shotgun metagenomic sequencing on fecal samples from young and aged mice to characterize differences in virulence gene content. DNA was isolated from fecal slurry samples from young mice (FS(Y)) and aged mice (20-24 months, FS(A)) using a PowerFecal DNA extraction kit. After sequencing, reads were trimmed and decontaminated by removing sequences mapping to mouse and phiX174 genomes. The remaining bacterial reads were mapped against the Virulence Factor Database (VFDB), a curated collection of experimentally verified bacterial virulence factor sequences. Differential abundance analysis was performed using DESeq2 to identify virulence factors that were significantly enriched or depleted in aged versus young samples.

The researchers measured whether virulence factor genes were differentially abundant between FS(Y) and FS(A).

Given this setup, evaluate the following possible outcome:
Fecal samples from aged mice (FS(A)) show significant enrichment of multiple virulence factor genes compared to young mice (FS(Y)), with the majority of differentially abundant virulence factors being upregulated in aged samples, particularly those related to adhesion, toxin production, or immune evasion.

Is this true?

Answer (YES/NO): NO